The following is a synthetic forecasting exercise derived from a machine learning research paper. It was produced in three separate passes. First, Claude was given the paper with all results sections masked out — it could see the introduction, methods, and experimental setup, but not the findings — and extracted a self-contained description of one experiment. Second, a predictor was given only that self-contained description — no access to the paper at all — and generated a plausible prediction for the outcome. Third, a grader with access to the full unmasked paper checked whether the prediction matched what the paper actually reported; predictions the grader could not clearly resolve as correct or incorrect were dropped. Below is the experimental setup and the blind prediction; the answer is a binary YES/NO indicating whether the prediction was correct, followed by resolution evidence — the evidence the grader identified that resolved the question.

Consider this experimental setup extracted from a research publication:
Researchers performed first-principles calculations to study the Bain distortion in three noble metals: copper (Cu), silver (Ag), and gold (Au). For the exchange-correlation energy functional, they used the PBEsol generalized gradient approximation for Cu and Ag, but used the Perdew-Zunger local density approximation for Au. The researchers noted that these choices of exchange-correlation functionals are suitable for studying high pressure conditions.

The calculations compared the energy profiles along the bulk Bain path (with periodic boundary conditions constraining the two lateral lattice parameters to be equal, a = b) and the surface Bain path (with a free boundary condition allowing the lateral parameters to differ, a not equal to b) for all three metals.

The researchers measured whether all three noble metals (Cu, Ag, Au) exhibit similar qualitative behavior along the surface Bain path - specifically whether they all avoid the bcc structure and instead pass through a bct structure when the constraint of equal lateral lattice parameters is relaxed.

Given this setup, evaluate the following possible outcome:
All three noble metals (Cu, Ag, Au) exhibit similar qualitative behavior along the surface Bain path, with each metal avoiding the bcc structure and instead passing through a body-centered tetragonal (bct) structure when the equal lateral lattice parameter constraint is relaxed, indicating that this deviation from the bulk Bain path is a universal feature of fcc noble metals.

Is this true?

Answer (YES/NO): YES